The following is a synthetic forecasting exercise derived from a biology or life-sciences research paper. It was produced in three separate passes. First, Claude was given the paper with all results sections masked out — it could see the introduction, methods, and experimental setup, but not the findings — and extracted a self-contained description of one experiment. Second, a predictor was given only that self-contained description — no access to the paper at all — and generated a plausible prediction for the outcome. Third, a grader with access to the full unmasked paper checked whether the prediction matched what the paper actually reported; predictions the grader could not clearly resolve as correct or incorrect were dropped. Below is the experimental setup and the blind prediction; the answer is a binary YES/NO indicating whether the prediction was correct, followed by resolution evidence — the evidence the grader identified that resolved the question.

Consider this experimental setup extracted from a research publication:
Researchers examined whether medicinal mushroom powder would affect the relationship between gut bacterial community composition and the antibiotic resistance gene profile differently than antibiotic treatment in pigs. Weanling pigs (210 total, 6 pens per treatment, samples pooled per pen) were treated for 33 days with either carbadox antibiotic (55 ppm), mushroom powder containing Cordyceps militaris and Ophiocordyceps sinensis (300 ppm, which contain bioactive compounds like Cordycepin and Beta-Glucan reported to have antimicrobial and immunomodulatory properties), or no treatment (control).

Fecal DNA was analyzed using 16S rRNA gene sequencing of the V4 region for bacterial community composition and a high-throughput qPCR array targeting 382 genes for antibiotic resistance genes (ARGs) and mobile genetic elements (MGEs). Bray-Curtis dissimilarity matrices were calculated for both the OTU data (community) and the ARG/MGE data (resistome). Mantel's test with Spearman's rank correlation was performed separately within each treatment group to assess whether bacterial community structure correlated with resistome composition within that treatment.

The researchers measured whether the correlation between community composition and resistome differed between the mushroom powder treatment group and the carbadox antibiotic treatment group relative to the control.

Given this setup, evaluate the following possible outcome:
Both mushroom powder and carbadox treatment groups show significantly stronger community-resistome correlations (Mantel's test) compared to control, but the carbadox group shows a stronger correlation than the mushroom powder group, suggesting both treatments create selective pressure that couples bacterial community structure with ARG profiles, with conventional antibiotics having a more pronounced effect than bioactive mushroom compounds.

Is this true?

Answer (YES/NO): NO